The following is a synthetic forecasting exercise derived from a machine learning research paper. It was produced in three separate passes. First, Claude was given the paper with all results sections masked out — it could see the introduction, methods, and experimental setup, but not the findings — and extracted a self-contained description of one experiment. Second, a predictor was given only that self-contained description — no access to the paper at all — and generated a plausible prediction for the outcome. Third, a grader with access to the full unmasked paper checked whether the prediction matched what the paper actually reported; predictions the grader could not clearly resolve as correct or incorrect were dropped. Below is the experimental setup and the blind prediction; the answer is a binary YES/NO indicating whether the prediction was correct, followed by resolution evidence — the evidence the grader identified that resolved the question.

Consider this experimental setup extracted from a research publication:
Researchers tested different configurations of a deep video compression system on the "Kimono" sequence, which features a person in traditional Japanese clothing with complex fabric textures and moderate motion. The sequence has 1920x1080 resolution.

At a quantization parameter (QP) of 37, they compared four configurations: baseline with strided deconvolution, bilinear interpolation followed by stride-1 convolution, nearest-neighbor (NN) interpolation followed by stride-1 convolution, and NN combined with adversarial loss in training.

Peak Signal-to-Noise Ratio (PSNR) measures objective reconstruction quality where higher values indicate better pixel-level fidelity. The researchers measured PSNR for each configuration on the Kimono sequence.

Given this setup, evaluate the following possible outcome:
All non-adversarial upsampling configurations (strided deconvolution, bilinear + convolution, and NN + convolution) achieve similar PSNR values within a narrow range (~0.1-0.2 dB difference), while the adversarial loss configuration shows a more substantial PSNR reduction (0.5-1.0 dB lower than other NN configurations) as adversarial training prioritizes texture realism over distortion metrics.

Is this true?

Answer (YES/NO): NO